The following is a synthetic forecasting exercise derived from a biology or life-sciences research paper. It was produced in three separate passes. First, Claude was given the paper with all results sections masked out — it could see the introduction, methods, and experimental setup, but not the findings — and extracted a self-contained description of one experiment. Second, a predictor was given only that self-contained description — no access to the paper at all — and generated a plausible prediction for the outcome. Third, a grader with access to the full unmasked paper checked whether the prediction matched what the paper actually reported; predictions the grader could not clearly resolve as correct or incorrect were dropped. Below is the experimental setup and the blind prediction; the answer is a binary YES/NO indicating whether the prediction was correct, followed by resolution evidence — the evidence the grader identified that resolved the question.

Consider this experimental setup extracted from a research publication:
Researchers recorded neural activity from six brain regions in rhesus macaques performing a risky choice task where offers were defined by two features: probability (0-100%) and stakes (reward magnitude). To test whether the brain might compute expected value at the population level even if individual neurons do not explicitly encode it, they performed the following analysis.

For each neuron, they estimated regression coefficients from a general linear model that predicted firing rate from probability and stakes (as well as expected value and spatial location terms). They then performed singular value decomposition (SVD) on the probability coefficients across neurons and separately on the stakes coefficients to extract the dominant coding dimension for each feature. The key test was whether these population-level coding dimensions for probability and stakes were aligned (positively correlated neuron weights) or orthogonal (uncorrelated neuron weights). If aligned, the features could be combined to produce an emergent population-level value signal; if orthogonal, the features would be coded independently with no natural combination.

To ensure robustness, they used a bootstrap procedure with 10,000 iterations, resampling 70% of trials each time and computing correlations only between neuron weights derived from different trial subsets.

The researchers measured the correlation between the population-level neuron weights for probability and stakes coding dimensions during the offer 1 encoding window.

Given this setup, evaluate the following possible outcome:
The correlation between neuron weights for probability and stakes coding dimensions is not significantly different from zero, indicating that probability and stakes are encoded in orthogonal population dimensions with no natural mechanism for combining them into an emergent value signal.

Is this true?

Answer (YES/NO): NO